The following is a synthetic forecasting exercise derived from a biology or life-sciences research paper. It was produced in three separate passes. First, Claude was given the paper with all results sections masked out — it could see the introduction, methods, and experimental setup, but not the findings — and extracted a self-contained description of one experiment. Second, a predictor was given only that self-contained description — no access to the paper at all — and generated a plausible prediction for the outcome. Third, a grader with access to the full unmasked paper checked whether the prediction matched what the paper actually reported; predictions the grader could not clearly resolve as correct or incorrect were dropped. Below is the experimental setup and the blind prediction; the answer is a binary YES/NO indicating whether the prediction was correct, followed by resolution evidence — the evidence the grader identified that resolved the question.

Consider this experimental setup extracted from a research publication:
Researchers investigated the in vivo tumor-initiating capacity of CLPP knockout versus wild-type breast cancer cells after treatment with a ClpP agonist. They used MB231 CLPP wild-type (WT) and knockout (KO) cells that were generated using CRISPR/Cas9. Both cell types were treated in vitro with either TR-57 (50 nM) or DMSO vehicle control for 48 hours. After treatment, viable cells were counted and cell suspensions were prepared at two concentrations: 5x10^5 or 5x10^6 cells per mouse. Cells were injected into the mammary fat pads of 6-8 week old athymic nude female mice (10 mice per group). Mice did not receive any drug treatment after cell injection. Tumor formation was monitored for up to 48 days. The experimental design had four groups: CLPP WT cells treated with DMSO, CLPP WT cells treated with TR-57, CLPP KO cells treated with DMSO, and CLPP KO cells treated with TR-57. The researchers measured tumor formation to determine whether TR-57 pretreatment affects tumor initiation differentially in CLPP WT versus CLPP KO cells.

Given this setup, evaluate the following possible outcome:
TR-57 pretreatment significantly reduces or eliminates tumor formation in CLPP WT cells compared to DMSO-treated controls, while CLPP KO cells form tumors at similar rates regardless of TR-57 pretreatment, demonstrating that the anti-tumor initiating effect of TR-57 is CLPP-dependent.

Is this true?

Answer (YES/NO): YES